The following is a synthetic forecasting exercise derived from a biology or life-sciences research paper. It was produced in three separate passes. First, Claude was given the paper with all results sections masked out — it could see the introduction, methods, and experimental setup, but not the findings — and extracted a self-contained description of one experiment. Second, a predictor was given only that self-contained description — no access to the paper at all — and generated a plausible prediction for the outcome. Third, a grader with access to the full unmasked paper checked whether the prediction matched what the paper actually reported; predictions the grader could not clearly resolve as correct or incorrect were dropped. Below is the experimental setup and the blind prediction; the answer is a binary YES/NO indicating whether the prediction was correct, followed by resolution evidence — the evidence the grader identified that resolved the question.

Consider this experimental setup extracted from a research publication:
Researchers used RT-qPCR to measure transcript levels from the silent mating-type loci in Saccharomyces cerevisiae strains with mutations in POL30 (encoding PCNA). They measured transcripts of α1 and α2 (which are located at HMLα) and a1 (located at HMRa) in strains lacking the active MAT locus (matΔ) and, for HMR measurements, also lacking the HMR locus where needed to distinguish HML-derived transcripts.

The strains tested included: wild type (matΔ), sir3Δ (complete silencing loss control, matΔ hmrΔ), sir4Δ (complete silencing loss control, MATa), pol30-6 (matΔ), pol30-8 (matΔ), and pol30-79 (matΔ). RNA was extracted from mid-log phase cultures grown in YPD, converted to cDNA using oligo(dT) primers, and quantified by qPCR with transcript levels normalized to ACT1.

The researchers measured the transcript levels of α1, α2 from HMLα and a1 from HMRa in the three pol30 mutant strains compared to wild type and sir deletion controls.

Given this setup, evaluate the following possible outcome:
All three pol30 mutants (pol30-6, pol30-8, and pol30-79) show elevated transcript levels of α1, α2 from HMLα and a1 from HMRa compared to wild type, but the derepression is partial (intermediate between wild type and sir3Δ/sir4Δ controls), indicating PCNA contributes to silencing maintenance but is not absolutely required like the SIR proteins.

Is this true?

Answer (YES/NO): NO